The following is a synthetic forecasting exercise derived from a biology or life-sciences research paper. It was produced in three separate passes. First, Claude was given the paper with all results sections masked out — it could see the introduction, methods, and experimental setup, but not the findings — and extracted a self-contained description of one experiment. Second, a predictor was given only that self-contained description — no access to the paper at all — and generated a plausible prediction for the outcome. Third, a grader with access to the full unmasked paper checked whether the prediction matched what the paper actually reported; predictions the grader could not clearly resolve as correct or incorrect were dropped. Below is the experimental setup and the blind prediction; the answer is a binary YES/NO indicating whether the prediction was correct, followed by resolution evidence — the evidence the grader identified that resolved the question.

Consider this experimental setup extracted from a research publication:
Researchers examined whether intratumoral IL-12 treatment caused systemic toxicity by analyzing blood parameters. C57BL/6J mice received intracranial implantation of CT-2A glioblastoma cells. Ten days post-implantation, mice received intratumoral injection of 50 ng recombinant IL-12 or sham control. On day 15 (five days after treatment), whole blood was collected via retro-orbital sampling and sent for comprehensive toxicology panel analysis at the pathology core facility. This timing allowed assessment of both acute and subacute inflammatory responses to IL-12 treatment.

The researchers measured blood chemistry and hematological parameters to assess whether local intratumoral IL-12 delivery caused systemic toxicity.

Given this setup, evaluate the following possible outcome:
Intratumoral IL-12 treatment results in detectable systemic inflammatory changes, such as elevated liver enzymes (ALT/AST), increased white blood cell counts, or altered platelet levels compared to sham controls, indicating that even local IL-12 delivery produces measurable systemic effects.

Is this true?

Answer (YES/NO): NO